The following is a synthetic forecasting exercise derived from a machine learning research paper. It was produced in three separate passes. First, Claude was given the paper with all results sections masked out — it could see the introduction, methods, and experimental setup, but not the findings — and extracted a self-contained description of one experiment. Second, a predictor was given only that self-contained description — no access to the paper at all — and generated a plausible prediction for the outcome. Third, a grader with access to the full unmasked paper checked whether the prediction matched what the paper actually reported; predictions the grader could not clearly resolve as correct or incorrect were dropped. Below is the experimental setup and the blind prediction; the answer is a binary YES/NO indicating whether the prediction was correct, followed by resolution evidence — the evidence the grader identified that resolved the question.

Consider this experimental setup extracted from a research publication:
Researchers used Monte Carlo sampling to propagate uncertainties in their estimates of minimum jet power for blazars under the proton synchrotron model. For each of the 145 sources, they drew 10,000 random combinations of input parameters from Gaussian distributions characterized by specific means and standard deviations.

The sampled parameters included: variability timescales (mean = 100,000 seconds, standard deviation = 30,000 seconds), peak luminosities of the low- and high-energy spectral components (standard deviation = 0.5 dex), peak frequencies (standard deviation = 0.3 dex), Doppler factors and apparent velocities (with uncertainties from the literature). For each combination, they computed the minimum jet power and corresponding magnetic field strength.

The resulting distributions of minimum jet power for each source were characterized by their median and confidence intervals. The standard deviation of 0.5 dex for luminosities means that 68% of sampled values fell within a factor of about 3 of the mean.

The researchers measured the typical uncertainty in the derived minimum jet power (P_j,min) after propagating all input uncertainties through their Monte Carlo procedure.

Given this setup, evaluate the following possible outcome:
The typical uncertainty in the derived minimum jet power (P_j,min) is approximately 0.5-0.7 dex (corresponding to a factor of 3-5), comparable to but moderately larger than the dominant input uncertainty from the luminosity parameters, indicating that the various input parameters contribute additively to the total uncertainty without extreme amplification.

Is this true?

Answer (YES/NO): NO